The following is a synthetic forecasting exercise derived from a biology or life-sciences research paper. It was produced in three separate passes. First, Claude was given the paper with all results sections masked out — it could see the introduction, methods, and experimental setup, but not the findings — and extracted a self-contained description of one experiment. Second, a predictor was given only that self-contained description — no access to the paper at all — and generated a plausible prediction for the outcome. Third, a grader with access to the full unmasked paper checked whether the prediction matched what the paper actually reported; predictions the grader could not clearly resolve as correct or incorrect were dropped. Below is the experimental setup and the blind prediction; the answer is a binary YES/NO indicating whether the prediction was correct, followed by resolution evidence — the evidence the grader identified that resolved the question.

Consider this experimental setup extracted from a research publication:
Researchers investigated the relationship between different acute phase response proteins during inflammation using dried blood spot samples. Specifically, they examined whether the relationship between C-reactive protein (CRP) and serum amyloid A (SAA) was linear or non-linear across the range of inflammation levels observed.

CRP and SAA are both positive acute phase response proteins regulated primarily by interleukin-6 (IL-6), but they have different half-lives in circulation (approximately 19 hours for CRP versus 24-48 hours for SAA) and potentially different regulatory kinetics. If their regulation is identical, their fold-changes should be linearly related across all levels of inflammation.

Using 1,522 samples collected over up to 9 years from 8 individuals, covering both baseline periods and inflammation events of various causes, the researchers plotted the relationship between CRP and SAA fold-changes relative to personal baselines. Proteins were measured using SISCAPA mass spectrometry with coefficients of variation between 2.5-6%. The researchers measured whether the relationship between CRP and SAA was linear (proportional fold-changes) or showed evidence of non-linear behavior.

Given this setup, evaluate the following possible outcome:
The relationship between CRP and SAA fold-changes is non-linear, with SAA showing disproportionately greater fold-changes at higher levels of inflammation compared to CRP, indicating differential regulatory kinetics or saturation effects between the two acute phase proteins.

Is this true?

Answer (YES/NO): YES